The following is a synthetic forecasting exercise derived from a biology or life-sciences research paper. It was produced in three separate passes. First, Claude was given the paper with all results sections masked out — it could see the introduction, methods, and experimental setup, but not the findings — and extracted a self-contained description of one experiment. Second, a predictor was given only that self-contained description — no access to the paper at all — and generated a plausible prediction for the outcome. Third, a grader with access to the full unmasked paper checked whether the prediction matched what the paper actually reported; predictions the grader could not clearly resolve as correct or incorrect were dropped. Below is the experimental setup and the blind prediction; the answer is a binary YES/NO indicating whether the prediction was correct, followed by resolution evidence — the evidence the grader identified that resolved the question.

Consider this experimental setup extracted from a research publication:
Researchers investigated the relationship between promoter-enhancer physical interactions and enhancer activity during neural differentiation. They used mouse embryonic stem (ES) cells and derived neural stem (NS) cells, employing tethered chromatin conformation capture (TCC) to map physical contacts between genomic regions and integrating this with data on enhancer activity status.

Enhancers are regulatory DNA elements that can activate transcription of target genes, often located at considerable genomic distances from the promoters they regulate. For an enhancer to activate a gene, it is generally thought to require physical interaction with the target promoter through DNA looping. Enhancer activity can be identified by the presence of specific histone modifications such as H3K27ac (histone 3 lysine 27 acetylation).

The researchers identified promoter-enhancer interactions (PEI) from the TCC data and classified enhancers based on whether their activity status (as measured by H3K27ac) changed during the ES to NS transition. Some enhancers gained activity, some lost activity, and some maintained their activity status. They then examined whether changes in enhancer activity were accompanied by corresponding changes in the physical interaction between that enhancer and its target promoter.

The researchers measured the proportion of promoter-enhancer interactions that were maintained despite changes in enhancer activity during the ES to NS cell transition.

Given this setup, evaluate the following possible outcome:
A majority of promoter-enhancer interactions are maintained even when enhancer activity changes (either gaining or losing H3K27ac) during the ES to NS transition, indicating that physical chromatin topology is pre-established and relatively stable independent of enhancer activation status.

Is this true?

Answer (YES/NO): NO